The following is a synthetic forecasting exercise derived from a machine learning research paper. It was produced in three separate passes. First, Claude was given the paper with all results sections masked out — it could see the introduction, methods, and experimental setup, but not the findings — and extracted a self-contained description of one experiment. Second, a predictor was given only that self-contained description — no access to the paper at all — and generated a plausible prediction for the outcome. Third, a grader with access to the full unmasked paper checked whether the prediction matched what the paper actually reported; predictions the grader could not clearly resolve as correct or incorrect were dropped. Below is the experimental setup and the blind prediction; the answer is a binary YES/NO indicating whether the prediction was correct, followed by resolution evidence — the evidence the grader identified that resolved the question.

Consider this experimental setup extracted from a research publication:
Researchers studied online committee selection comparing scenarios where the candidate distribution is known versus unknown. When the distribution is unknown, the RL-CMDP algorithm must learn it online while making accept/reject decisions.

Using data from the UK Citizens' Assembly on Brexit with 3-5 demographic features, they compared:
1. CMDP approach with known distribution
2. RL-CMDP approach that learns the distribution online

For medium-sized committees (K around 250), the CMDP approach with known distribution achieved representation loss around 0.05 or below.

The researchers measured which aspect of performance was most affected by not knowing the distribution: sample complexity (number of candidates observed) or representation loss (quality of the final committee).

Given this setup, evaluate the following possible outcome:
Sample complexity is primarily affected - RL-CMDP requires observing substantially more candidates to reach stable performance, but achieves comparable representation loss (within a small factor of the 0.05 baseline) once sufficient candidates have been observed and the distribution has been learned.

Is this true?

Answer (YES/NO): NO